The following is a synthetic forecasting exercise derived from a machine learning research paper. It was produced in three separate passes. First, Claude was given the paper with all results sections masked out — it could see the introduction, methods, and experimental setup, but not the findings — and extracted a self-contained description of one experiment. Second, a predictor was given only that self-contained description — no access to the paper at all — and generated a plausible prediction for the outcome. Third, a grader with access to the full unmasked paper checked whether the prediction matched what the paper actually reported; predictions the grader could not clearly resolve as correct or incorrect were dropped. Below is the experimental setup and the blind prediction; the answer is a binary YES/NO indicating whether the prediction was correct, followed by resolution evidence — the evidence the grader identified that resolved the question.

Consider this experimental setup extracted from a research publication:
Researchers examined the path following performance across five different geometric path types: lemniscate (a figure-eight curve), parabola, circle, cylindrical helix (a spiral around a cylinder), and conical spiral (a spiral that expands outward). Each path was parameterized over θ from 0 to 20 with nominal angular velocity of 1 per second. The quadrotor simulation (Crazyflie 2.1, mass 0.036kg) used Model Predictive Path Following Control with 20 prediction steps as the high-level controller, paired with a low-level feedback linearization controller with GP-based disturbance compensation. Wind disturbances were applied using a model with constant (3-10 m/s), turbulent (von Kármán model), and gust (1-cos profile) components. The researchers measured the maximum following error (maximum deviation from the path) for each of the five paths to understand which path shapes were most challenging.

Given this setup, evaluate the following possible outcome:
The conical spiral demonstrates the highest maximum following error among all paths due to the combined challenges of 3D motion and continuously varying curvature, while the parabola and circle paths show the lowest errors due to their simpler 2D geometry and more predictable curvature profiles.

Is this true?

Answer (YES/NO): NO